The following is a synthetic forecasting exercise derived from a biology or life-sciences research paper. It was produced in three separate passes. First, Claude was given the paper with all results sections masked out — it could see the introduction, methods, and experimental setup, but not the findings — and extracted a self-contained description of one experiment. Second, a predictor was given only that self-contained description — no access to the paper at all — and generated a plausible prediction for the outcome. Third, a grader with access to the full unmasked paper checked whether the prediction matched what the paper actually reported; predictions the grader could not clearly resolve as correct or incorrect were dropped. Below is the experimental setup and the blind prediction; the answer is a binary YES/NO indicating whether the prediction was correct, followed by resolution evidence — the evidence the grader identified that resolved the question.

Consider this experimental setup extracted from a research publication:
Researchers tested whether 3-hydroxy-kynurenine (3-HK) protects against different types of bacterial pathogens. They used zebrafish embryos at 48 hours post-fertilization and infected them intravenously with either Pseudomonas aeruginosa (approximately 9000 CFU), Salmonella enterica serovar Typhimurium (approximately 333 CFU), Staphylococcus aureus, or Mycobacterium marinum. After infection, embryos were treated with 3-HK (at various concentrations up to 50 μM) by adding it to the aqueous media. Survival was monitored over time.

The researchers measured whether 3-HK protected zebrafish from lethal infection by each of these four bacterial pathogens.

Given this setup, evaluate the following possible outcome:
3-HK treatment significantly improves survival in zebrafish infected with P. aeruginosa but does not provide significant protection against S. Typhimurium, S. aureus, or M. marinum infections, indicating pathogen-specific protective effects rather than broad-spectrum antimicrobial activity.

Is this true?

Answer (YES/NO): NO